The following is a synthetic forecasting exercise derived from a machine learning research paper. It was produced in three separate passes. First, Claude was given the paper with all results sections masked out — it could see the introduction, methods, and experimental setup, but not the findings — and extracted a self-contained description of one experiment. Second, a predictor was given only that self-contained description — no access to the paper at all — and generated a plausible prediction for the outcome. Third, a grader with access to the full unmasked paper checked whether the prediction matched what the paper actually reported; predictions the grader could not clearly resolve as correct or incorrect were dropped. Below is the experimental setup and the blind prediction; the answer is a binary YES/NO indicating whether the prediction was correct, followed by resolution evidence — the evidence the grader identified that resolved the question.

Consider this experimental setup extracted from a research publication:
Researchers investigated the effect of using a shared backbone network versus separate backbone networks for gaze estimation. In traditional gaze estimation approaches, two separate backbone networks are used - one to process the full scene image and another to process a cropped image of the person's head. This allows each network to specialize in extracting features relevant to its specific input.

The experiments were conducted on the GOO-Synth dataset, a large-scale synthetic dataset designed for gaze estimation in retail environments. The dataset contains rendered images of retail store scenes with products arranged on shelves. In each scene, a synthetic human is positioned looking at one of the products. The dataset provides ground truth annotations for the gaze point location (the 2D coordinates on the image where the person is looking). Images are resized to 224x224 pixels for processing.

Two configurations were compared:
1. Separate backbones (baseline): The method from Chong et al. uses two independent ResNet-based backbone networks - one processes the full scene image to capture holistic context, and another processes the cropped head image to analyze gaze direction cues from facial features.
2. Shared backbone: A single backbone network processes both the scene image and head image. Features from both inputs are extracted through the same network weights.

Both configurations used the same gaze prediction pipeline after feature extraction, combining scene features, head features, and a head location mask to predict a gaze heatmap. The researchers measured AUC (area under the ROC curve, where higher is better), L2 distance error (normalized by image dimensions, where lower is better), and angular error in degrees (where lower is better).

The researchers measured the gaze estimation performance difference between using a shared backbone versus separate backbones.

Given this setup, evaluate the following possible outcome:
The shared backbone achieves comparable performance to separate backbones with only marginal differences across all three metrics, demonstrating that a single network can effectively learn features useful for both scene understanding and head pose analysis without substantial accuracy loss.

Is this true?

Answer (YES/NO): NO